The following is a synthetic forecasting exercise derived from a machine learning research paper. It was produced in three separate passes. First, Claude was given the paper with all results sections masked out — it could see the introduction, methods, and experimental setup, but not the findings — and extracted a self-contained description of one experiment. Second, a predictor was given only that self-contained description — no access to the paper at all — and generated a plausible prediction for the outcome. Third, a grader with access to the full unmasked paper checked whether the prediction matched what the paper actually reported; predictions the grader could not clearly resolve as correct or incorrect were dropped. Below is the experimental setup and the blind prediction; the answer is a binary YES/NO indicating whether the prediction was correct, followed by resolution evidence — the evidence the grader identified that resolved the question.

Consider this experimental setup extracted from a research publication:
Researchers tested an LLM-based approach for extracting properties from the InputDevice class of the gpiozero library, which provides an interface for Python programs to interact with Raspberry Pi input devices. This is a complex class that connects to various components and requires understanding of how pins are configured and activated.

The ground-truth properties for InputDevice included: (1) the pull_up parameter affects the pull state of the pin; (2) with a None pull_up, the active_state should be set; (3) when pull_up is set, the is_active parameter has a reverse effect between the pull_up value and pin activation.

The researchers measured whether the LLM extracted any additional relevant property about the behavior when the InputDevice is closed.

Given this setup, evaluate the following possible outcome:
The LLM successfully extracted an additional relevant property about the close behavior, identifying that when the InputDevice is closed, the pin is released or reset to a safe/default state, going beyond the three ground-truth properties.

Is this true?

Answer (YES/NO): YES